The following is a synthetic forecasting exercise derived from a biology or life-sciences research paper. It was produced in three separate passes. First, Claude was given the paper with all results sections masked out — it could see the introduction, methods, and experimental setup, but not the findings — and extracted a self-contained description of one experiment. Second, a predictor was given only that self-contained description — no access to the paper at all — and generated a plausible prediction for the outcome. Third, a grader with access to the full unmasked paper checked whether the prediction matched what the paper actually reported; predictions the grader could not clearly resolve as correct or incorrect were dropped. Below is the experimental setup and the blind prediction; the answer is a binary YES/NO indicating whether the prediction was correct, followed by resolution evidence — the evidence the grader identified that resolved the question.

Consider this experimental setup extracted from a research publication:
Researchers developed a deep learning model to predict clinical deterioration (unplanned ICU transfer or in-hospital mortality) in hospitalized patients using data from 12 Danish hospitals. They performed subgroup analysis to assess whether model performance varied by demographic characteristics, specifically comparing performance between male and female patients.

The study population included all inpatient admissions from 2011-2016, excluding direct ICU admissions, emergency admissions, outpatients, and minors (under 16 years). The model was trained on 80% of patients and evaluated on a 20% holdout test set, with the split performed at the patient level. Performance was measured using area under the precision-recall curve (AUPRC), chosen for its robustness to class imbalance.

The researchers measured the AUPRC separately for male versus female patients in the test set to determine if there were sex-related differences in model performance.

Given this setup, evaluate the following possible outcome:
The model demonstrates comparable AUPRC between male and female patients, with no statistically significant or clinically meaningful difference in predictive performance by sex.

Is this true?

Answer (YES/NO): NO